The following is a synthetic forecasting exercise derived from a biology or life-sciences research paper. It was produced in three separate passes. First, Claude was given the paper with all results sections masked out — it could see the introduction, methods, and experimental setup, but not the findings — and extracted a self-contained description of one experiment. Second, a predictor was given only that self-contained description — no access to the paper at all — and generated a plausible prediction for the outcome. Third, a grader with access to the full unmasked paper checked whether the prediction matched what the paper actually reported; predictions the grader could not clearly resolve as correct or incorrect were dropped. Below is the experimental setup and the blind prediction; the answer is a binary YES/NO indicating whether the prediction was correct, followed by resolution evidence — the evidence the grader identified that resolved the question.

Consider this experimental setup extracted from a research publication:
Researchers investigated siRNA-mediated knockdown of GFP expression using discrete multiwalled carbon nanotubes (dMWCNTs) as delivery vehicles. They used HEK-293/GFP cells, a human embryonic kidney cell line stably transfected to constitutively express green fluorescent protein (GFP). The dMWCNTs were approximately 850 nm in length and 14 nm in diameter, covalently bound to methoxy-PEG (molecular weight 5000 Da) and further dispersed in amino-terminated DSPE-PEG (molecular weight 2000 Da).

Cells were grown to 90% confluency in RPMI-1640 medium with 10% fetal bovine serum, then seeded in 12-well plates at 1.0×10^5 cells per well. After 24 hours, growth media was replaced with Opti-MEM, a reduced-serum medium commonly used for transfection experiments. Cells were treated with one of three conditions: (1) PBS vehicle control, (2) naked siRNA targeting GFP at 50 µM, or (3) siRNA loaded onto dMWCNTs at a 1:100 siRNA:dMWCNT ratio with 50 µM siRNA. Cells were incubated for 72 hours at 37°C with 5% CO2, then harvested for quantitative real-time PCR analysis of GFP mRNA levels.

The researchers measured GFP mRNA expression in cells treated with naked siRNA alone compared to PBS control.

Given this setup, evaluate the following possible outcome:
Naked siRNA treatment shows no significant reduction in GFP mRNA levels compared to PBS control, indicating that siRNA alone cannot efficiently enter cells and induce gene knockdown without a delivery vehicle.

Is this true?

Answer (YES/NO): YES